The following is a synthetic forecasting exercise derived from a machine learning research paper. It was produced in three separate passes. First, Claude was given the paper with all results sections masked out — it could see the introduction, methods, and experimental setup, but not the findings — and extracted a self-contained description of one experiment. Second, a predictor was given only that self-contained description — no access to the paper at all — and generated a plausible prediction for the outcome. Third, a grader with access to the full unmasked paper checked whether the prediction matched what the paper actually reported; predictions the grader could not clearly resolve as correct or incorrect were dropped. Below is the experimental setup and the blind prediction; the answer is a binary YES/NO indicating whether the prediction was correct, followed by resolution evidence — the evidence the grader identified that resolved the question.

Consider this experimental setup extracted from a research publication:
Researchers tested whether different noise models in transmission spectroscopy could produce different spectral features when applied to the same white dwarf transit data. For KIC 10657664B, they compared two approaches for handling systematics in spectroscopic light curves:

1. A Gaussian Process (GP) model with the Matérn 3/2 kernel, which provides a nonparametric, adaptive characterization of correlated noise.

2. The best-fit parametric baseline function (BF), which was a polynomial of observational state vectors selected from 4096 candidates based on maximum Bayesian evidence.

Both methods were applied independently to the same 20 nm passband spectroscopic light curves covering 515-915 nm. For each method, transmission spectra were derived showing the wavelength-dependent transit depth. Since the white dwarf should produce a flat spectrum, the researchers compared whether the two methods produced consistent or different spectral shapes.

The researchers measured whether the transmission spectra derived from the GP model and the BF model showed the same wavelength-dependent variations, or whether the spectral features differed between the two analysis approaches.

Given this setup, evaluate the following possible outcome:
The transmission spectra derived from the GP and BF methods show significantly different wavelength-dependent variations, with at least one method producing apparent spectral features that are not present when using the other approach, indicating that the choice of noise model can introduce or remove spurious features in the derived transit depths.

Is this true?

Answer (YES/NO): YES